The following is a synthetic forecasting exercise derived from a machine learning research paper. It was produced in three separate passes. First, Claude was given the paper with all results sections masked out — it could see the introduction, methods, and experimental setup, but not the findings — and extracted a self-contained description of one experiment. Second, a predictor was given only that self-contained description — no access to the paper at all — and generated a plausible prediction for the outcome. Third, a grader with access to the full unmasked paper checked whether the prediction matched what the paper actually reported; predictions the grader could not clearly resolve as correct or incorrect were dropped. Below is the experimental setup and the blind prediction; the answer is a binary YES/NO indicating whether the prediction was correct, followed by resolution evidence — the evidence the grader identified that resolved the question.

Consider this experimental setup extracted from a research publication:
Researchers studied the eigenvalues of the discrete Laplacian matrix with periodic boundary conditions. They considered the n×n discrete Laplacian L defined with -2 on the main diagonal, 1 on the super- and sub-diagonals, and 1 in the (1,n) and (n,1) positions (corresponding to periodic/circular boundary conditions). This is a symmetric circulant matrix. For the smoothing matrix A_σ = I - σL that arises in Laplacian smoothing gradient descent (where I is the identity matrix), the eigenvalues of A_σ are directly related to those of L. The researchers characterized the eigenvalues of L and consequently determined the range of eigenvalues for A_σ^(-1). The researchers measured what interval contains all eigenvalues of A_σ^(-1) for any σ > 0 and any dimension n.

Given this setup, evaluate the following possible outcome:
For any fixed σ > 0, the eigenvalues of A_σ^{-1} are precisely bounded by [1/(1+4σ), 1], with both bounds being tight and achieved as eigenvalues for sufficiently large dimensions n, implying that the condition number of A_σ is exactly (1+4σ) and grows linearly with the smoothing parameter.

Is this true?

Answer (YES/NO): YES